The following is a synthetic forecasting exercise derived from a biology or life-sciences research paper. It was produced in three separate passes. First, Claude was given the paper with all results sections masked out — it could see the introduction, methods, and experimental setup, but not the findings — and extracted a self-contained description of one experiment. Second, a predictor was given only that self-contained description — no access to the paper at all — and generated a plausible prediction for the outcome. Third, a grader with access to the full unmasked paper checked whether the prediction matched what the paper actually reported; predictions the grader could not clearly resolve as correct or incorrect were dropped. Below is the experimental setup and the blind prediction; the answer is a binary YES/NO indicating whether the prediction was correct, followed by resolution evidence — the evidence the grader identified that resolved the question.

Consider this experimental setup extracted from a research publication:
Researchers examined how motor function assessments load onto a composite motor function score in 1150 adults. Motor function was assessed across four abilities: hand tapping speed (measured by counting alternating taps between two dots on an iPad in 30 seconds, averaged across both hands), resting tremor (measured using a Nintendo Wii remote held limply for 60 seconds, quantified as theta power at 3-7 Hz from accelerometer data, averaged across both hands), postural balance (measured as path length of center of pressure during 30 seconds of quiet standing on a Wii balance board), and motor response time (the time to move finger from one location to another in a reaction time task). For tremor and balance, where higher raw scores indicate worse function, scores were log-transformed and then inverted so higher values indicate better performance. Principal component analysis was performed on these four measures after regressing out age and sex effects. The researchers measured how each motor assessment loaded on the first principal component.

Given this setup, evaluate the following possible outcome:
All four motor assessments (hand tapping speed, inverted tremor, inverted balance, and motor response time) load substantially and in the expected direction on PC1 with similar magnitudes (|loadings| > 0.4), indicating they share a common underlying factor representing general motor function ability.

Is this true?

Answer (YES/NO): NO